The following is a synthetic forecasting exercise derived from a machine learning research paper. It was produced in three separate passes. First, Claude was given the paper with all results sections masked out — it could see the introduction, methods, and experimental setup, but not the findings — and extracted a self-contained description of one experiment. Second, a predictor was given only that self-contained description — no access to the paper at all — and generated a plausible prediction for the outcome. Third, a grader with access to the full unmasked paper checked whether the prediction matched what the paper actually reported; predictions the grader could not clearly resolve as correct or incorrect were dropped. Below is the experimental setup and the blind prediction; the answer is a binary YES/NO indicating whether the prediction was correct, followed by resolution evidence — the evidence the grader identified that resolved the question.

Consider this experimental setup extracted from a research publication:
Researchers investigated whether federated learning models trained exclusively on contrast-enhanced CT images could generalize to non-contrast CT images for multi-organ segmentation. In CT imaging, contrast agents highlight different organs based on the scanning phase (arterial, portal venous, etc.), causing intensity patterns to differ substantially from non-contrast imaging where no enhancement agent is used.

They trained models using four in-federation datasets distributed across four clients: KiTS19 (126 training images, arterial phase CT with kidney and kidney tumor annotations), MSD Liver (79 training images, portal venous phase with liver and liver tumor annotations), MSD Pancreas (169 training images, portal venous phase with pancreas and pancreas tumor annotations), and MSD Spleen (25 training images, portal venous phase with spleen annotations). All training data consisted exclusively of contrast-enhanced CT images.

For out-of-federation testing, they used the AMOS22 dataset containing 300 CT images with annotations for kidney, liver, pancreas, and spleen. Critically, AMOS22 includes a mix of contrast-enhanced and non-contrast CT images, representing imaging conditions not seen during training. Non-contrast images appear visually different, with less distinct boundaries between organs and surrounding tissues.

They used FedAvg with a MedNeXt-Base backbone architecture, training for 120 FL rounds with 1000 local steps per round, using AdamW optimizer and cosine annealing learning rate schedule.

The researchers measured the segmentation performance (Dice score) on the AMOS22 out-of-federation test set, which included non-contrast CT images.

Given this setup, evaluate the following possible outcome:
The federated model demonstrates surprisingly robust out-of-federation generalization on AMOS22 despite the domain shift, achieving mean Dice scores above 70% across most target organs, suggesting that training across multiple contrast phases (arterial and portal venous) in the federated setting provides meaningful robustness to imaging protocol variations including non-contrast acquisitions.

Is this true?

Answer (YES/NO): NO